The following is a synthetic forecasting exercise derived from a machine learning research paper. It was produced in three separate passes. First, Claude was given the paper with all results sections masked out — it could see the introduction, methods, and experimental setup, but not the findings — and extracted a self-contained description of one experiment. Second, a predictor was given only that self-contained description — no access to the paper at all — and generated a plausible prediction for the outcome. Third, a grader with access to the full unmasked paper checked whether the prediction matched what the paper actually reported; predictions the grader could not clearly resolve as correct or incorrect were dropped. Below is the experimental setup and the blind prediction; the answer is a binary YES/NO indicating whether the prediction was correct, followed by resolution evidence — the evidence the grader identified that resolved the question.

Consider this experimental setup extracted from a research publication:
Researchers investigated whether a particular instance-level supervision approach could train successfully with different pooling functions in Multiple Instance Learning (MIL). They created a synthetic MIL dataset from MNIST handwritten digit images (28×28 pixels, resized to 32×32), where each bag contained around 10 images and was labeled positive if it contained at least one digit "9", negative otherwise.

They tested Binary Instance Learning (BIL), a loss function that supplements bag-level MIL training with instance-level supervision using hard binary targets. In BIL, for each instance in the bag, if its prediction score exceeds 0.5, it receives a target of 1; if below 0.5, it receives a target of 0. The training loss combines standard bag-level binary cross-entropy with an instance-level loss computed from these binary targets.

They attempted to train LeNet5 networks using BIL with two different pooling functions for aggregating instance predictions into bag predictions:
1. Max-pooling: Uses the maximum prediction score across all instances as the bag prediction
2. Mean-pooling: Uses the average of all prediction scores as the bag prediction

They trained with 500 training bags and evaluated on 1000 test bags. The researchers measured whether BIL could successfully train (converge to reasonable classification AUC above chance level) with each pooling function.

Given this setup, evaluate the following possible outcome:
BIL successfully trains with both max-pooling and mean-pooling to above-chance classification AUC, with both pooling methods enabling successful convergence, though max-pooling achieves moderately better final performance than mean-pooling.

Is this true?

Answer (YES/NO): NO